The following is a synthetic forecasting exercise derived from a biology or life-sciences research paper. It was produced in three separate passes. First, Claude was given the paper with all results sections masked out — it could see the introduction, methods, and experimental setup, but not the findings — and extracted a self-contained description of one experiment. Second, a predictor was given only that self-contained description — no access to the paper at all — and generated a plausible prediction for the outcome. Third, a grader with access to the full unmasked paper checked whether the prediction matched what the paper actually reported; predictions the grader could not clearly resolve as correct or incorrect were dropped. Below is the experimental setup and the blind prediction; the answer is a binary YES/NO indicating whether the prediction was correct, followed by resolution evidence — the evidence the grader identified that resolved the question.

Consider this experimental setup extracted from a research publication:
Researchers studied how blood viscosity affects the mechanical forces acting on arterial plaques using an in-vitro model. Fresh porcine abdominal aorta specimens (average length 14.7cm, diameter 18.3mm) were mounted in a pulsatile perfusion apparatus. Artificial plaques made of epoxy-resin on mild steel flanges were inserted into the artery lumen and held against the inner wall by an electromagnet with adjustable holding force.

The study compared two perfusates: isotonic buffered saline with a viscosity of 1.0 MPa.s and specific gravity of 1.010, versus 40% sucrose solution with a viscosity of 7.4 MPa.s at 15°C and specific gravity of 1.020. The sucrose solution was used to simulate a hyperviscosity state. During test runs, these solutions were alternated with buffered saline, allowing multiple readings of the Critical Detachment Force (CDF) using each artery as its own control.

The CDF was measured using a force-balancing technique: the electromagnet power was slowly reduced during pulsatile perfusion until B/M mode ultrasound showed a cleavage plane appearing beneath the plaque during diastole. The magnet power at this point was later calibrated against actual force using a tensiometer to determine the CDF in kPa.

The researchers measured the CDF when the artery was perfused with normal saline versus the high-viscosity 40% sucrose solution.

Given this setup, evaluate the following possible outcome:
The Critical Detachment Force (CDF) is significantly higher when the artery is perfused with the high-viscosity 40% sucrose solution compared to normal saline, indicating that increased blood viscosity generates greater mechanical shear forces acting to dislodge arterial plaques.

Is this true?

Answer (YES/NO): YES